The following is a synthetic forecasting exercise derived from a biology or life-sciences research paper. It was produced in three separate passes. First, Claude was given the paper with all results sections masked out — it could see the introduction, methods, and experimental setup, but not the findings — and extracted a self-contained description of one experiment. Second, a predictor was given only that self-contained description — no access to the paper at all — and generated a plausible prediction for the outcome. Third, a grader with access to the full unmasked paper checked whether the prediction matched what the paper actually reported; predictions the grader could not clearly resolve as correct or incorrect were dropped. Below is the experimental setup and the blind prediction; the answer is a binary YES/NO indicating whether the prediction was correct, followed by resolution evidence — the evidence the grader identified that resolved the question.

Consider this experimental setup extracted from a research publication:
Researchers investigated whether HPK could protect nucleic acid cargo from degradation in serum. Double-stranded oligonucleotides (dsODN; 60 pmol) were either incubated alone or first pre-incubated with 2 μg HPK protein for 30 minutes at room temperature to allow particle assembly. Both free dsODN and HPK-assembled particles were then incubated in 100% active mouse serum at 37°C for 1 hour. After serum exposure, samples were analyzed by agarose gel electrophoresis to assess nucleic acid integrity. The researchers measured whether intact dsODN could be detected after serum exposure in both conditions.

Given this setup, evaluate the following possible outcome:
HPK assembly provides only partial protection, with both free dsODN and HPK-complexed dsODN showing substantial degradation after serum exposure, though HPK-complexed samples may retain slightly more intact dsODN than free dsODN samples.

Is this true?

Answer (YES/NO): NO